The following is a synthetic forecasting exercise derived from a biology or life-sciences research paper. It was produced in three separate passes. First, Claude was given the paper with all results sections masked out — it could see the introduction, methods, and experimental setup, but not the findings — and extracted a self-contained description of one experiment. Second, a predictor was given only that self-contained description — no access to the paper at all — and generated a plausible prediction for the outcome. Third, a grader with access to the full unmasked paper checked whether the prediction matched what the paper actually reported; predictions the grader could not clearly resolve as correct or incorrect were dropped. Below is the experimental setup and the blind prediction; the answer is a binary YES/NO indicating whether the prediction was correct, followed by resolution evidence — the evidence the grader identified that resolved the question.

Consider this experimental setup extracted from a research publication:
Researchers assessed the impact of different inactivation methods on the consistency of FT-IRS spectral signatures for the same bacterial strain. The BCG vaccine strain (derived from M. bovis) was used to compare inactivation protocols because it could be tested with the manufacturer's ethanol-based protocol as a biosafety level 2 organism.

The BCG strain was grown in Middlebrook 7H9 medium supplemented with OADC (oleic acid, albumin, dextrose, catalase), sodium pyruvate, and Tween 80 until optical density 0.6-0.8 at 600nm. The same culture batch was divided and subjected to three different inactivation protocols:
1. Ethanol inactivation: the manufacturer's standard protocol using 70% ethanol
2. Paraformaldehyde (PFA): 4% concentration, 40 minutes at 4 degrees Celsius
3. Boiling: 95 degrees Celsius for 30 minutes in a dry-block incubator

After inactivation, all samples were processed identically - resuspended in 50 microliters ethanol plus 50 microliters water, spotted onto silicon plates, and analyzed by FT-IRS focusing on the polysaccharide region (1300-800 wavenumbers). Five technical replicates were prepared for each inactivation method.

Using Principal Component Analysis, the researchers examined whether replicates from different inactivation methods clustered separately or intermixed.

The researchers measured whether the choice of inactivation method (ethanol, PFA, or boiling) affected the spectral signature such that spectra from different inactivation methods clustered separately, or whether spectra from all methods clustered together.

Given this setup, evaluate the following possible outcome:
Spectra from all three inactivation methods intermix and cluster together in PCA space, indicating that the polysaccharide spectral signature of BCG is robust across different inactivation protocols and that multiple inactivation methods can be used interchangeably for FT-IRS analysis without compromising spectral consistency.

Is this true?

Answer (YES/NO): NO